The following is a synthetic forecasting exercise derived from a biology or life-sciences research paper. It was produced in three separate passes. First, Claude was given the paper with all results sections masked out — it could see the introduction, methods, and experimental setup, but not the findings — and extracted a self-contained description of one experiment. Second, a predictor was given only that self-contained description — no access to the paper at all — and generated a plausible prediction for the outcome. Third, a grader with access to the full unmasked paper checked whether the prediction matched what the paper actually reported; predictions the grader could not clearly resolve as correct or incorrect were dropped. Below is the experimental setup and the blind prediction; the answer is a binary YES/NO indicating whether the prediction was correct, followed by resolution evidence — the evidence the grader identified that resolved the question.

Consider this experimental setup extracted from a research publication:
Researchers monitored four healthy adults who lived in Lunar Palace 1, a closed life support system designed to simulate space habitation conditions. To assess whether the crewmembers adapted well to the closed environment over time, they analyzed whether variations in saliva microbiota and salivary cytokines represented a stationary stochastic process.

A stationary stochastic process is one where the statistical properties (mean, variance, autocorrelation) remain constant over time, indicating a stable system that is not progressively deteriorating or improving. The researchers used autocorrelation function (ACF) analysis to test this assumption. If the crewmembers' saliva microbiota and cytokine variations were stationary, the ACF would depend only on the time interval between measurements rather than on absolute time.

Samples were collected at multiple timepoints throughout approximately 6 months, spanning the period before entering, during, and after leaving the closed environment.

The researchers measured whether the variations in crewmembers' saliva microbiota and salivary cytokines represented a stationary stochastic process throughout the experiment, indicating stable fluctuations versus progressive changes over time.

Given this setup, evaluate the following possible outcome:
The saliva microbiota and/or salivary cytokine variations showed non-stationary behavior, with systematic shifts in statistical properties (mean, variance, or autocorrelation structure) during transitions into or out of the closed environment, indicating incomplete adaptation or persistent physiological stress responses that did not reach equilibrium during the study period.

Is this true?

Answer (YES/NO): NO